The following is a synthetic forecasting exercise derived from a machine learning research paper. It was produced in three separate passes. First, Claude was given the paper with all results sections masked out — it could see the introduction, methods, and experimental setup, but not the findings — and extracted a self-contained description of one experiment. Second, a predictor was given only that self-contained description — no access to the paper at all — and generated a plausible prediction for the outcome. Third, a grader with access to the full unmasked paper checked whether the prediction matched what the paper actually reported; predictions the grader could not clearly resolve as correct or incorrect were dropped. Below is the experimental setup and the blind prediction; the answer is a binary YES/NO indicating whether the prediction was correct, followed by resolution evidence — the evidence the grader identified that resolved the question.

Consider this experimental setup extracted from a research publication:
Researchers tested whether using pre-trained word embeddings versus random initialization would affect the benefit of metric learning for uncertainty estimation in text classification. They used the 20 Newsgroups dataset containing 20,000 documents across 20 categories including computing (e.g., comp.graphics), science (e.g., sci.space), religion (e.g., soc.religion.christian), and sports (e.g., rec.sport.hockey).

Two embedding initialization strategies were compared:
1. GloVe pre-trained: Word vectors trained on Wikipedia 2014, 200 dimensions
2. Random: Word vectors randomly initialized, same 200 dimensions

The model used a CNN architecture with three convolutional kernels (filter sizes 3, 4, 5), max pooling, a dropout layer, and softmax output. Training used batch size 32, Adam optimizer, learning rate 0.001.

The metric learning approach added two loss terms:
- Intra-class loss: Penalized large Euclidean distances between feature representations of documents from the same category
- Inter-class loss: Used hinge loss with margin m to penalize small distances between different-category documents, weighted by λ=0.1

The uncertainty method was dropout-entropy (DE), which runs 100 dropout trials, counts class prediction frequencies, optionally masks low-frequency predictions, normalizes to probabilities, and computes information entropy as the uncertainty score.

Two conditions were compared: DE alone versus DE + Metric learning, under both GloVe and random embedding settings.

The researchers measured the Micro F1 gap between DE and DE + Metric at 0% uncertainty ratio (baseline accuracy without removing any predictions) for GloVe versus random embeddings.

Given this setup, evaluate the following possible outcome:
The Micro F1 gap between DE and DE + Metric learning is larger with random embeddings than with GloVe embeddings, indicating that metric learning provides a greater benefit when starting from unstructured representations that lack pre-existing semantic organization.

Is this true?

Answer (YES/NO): NO